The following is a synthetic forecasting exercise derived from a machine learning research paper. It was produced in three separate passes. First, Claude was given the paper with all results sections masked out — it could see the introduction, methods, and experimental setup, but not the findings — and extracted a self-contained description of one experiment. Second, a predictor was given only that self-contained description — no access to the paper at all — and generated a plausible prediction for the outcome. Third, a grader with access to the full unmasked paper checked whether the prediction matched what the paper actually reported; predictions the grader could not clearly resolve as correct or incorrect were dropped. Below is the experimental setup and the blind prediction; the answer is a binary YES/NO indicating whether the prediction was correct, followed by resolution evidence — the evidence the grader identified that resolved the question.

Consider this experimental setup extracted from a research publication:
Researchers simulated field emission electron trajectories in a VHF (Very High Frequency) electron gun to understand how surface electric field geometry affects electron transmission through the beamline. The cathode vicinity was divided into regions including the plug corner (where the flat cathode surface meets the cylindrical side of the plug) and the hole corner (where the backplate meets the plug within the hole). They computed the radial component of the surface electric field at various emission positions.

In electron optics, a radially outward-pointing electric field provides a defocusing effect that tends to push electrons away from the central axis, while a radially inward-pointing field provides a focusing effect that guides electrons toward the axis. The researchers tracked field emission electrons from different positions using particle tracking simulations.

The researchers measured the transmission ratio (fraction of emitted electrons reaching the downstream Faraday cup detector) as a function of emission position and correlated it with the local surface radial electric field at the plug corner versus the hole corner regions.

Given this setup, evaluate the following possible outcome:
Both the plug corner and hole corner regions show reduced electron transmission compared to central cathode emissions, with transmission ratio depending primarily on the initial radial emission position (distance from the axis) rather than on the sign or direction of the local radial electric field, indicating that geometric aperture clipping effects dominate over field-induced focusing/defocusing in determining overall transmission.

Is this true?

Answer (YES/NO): NO